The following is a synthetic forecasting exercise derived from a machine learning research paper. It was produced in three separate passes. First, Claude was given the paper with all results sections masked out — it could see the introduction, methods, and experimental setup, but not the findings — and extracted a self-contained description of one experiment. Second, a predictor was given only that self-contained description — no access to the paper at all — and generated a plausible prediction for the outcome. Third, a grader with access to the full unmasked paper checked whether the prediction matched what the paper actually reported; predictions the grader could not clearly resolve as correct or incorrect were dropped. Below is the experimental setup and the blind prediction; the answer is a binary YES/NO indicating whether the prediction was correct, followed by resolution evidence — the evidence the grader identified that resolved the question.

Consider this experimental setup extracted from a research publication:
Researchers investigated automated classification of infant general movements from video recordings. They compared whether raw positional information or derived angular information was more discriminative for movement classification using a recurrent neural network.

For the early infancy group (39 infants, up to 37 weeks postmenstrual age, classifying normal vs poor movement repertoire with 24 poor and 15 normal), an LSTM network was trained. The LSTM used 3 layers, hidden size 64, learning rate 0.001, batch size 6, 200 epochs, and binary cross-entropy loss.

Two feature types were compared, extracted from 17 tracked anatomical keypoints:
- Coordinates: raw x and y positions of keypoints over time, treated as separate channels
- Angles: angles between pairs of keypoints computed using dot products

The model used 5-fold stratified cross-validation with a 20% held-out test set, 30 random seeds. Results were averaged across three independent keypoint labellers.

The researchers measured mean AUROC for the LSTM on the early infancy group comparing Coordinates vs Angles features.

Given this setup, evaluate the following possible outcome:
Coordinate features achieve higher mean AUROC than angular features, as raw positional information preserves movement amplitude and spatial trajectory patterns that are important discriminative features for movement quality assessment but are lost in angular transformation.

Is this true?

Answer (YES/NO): YES